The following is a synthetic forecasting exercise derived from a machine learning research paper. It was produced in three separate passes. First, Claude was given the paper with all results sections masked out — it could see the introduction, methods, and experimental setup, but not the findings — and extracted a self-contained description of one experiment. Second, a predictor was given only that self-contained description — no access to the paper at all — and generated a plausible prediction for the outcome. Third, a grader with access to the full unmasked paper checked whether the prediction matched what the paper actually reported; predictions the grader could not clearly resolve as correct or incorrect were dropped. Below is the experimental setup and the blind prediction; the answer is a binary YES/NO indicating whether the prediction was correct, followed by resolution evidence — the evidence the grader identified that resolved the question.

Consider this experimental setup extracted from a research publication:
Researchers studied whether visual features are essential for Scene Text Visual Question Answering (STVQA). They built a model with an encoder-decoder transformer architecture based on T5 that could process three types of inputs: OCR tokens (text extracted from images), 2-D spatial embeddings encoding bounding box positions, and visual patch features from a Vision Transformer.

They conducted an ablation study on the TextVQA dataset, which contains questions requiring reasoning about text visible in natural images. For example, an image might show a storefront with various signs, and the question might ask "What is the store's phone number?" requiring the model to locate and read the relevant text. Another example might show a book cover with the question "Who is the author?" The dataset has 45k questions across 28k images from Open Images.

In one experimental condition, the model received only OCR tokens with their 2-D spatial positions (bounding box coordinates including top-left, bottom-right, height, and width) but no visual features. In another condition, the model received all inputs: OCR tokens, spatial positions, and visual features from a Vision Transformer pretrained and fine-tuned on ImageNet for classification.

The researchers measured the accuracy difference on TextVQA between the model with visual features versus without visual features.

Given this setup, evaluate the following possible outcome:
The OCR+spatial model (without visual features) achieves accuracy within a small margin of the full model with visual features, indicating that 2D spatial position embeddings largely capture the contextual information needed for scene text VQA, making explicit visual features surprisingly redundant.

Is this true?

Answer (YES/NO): YES